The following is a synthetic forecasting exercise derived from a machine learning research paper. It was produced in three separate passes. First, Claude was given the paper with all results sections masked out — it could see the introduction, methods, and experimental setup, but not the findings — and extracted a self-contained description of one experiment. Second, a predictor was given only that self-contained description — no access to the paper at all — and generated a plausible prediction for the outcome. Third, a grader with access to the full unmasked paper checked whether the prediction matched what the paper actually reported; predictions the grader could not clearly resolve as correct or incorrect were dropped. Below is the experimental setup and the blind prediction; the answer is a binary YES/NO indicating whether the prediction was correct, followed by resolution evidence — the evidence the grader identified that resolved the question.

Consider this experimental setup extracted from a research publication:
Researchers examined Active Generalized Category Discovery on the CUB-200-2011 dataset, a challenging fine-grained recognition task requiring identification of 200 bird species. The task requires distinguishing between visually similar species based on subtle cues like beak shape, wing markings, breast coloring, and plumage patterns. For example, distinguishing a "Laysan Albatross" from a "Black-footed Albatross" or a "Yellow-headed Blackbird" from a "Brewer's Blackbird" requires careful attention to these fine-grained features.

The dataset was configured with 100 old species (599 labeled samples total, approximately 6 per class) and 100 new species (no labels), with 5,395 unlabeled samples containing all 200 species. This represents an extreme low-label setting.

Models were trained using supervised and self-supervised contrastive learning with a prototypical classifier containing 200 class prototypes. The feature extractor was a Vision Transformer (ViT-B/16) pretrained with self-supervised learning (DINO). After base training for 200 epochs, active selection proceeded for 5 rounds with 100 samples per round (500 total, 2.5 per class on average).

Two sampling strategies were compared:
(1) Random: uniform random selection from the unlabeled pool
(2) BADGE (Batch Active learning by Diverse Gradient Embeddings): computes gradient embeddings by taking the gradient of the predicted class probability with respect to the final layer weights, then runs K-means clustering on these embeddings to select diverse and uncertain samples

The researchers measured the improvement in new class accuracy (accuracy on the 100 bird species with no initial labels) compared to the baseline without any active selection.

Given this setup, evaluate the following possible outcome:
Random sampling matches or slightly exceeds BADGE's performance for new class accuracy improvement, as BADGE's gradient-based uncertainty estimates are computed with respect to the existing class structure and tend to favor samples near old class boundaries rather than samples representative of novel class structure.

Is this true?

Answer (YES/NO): NO